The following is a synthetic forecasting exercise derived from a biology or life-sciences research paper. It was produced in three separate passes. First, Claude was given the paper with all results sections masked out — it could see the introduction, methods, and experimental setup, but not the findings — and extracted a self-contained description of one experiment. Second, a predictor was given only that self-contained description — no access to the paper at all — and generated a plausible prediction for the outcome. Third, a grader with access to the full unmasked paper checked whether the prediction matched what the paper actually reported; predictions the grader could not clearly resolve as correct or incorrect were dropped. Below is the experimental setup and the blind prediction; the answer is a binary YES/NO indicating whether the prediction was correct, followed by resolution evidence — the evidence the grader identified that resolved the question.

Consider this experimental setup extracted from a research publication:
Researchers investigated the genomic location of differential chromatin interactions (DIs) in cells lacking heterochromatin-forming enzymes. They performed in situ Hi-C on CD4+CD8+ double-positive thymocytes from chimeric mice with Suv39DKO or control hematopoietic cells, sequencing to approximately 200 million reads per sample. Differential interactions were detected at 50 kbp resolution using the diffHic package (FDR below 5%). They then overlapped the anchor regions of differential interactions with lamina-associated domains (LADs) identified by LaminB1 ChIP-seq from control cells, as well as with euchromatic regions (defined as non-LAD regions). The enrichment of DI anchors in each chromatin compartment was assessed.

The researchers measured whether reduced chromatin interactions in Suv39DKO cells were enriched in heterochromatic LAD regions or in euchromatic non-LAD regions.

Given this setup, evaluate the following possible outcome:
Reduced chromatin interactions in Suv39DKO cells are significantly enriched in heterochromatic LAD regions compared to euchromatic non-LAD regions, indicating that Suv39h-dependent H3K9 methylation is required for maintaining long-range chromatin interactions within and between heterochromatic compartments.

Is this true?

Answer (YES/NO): NO